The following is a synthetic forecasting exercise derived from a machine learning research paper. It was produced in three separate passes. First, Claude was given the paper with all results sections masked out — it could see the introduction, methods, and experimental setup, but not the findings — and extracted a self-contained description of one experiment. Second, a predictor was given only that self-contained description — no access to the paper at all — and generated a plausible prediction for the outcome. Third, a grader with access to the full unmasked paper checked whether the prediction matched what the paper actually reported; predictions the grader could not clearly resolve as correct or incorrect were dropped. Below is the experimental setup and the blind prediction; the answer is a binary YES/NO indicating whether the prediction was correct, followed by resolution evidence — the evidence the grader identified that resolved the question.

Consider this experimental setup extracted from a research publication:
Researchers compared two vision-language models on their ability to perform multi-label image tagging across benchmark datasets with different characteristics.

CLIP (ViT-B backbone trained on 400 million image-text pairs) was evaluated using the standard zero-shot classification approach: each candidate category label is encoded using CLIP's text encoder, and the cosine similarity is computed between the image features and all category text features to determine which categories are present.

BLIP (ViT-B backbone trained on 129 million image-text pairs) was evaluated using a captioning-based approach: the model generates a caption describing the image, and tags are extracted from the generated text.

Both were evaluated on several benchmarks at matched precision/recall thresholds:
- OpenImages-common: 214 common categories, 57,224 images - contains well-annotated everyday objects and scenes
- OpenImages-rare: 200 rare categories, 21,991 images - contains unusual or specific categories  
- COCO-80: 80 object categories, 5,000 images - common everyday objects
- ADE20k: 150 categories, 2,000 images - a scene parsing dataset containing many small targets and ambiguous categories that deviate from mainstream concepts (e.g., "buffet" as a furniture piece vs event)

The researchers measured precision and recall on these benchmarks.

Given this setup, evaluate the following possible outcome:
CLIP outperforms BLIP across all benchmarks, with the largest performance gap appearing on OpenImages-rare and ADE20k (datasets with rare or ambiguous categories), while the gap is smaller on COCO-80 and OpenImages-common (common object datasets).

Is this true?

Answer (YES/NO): NO